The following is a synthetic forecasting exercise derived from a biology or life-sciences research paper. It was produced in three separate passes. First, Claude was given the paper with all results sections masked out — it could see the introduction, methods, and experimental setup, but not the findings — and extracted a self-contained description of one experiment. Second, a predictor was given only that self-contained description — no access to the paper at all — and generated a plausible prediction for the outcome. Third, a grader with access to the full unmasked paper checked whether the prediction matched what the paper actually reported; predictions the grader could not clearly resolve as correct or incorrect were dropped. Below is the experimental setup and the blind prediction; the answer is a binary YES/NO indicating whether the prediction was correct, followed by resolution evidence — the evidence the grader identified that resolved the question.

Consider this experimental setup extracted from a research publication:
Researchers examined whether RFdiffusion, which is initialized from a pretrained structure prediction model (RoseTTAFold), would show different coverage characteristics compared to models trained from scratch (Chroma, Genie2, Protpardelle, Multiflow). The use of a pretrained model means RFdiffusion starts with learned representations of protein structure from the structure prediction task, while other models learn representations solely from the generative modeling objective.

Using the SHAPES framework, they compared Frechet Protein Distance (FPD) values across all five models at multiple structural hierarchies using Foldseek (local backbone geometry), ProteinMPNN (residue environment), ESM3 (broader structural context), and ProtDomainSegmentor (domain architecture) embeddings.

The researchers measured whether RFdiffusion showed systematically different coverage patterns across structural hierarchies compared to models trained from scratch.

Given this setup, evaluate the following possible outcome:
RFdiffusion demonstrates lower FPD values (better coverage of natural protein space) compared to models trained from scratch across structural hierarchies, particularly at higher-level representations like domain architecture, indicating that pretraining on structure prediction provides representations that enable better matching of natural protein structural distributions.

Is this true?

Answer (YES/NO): NO